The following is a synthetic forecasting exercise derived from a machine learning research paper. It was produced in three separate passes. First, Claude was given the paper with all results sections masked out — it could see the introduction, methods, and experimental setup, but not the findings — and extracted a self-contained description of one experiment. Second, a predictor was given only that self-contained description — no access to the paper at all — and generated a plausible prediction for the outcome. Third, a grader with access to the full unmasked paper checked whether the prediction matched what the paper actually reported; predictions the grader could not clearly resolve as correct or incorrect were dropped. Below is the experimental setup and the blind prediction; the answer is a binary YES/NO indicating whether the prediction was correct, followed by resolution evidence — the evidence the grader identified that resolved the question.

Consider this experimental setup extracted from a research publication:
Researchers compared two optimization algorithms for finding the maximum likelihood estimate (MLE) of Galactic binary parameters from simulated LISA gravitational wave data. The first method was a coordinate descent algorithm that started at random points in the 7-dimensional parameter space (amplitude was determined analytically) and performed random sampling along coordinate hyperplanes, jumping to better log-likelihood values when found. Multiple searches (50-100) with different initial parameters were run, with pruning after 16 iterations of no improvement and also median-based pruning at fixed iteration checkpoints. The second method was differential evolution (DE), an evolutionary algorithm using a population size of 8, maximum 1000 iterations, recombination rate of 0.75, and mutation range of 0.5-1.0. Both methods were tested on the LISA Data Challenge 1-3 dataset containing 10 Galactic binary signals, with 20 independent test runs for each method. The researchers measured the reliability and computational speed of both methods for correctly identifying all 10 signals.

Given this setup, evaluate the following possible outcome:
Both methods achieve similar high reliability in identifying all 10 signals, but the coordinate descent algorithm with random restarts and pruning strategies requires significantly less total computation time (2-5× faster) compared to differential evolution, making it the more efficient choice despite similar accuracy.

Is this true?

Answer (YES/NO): NO